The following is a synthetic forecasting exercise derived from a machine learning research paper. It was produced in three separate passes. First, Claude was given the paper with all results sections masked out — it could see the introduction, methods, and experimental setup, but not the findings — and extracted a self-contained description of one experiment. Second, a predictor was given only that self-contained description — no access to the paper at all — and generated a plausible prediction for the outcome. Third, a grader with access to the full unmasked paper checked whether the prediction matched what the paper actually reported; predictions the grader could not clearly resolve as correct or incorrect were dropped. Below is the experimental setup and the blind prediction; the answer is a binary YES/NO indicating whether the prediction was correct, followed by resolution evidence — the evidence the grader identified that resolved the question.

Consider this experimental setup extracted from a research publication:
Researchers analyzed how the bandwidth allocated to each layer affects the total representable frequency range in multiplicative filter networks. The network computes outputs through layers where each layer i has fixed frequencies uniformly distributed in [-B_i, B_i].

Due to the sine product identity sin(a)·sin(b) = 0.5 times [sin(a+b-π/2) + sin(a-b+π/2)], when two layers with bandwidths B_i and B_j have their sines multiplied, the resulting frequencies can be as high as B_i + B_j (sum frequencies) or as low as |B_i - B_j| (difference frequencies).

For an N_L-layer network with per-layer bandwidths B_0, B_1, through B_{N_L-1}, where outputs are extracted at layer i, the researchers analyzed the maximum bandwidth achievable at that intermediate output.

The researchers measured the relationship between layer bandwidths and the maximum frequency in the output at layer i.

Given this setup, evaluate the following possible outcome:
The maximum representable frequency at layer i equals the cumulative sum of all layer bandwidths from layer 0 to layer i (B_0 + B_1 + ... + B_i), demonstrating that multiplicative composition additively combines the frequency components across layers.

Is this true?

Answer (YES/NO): YES